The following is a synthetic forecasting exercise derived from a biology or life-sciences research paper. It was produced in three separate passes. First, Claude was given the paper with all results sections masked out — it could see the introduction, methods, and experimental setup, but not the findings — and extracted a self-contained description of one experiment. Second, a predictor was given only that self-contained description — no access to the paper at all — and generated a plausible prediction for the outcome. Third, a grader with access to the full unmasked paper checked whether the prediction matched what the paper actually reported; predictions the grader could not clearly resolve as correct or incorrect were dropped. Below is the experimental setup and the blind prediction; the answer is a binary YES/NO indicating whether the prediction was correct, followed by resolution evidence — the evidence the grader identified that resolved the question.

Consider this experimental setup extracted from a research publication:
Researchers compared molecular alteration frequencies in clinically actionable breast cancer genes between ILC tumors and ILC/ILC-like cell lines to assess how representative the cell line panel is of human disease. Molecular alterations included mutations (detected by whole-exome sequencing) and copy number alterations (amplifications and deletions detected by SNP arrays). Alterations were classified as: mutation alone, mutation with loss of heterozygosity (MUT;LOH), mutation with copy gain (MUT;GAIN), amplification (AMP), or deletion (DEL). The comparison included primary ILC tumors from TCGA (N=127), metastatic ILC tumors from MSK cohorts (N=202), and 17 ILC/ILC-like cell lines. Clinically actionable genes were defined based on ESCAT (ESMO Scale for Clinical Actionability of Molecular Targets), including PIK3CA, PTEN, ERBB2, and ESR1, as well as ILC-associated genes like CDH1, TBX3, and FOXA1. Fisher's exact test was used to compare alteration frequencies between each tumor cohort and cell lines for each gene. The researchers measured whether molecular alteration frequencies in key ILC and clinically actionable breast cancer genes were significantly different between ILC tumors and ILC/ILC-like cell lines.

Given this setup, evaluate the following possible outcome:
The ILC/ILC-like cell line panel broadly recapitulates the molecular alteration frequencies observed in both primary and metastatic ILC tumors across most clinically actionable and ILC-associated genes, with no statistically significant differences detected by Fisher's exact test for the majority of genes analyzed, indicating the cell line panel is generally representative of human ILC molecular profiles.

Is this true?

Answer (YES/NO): NO